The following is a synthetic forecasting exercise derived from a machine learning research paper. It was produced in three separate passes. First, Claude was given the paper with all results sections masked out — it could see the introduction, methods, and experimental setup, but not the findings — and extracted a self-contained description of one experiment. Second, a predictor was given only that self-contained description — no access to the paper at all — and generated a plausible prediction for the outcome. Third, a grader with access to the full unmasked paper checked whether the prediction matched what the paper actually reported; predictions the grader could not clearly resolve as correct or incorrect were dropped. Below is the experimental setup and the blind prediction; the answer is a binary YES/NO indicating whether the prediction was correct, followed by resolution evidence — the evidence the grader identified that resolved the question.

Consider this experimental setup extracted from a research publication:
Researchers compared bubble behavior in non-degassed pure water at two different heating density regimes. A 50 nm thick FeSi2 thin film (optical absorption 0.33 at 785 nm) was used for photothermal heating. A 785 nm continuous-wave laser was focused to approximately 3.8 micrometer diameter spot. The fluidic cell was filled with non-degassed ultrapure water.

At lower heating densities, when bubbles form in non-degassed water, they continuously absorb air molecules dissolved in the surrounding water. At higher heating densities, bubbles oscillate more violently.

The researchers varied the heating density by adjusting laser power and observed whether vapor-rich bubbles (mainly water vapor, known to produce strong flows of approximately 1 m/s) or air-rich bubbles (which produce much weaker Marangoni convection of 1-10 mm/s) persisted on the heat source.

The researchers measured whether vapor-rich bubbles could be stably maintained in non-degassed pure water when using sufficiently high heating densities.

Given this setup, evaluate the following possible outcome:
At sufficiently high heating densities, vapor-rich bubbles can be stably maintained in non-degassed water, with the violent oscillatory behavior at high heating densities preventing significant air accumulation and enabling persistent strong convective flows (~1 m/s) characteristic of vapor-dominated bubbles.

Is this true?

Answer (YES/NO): YES